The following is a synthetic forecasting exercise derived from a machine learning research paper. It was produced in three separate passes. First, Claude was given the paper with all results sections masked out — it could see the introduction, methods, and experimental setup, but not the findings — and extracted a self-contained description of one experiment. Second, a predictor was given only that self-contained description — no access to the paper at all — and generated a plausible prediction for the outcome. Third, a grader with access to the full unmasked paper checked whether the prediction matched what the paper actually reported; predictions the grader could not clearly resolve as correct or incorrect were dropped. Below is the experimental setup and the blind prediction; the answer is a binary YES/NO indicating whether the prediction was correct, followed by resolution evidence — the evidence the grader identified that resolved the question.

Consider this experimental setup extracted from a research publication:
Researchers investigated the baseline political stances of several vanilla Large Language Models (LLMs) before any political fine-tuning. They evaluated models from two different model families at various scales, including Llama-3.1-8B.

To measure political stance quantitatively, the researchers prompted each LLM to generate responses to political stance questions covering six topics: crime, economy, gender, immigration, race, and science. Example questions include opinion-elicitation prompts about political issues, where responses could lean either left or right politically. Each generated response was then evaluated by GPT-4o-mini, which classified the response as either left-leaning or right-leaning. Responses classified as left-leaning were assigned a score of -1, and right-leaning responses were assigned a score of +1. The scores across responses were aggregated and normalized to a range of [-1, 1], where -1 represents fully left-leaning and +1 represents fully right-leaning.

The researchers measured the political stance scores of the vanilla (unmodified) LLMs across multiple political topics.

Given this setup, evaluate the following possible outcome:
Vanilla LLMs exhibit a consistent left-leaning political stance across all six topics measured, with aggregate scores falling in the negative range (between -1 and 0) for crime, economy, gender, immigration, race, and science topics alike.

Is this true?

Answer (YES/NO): NO